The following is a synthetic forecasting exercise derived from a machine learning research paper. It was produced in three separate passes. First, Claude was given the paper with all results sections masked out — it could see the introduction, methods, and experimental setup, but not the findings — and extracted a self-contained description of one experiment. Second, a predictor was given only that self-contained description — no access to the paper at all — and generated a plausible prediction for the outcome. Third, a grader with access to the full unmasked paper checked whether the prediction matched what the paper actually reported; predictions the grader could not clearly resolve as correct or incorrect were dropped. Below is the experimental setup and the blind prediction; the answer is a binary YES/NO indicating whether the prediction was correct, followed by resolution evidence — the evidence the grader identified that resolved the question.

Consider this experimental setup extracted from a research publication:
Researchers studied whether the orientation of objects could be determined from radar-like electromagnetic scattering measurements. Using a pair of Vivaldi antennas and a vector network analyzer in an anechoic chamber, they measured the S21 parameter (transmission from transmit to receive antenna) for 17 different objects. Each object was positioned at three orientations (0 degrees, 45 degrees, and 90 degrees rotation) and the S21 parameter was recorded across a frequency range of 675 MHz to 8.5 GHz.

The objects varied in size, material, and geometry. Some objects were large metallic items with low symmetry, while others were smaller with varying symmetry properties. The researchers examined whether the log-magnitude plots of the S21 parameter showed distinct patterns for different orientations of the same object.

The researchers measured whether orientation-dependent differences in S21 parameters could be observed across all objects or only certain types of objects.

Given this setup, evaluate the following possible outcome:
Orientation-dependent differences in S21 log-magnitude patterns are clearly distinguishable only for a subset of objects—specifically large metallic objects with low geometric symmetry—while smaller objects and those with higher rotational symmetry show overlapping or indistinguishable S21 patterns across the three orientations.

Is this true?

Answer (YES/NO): YES